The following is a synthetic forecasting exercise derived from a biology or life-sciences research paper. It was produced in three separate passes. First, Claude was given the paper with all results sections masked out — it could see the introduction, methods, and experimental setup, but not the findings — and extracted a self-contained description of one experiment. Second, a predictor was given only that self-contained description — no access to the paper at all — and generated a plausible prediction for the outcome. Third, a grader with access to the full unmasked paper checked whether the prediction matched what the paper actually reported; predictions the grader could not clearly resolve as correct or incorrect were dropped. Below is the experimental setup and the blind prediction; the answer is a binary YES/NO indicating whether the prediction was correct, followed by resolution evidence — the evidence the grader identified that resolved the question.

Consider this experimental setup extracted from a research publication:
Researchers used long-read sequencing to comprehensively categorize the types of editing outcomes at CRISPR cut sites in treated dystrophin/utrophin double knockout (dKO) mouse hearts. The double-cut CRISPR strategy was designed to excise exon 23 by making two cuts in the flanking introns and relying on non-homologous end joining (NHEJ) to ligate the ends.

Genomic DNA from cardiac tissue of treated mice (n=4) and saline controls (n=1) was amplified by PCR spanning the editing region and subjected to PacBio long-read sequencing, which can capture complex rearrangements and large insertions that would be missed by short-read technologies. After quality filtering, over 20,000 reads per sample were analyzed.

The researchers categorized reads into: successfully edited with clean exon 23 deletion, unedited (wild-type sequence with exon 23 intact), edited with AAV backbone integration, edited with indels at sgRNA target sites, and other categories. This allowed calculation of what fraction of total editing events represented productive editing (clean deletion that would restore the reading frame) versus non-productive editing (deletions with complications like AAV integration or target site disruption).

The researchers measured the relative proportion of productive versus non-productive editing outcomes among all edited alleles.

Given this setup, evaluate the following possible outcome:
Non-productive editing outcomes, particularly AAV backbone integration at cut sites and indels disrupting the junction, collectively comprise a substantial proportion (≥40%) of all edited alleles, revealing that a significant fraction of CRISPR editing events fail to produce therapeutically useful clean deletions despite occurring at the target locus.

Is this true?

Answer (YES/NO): YES